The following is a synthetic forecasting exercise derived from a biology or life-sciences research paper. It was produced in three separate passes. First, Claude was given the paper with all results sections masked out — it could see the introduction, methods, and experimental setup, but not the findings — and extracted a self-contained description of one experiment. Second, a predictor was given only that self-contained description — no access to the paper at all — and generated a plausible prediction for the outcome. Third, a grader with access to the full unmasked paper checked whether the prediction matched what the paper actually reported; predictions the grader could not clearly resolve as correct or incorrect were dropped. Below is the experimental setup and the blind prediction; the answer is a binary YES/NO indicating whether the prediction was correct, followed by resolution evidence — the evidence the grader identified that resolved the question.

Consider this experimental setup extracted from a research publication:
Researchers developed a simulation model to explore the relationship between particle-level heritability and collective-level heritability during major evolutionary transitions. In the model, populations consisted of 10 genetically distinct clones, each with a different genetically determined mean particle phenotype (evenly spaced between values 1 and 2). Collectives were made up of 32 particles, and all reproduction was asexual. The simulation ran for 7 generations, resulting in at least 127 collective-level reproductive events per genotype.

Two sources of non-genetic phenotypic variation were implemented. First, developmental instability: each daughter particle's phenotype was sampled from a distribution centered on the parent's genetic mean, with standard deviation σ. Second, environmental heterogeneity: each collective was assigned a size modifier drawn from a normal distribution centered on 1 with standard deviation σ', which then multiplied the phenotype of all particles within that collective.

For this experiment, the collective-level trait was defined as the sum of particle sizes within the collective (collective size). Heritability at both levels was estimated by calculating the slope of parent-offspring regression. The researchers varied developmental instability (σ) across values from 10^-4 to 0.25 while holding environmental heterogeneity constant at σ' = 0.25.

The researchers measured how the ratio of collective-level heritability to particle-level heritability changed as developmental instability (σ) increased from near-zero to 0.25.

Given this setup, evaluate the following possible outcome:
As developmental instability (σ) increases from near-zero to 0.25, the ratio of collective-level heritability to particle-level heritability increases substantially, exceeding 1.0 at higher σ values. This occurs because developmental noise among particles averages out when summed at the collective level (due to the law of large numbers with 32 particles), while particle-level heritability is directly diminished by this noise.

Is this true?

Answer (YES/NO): YES